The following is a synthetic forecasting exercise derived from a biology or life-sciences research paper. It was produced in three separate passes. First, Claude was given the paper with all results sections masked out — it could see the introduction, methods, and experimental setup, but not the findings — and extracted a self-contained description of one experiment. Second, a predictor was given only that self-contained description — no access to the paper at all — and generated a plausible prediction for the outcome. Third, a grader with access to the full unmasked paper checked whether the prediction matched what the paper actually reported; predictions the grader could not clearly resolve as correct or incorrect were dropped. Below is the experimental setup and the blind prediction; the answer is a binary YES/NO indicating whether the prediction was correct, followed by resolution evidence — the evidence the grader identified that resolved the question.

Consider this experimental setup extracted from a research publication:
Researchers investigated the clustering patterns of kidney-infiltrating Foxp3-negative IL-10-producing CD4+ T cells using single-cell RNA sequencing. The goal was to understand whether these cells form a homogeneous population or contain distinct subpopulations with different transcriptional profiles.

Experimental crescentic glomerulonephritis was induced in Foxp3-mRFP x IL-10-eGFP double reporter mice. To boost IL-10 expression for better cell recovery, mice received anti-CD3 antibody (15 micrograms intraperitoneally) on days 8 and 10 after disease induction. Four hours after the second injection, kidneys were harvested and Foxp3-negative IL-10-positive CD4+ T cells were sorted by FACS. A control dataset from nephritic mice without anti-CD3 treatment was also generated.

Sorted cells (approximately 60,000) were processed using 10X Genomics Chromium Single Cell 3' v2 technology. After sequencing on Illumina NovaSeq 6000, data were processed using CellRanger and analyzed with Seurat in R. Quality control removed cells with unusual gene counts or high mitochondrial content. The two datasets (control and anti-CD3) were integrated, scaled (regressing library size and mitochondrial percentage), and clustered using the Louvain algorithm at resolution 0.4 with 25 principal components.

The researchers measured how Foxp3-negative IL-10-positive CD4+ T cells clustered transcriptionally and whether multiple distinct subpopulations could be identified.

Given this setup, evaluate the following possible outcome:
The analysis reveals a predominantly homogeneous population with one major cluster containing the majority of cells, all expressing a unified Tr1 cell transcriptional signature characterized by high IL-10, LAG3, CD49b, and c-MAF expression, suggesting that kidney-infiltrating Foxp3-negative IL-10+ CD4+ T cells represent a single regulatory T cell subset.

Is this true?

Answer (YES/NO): NO